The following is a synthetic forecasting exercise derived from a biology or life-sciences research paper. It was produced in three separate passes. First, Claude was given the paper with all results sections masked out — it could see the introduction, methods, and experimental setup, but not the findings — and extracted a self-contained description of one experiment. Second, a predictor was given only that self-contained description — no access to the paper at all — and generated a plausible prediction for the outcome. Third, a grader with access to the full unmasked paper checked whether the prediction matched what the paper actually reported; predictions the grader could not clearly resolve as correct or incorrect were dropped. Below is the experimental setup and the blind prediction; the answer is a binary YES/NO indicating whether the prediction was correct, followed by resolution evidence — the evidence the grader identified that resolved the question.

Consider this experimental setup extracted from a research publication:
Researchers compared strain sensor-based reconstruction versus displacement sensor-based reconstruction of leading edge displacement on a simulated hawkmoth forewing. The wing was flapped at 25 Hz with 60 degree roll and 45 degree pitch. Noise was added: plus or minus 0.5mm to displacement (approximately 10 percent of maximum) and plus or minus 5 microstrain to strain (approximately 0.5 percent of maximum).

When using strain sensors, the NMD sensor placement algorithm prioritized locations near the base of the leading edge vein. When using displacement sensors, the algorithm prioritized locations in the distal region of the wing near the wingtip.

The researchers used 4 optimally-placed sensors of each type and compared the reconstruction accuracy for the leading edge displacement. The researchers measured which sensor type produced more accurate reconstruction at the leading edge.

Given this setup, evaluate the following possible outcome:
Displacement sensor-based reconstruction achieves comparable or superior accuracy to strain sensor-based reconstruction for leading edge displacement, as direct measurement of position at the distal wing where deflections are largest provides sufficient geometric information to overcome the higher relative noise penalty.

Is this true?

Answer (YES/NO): NO